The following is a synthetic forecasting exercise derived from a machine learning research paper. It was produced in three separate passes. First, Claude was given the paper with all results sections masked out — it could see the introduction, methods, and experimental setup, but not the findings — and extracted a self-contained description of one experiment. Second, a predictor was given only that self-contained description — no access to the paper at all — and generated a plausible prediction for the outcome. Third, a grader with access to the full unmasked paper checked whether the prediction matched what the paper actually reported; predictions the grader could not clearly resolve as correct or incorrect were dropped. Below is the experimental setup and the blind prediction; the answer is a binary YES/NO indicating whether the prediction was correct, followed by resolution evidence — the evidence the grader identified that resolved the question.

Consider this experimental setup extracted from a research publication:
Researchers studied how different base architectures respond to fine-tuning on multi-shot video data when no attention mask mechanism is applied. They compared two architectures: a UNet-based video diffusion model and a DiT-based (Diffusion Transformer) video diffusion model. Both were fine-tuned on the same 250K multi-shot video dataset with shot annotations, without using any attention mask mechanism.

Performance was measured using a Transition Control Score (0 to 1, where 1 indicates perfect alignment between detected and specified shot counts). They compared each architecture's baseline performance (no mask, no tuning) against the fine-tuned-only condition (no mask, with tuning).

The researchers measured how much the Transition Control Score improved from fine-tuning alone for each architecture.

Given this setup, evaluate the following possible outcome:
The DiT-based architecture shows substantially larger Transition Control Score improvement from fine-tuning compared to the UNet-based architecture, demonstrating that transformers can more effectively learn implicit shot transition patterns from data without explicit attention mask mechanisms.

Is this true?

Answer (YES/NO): NO